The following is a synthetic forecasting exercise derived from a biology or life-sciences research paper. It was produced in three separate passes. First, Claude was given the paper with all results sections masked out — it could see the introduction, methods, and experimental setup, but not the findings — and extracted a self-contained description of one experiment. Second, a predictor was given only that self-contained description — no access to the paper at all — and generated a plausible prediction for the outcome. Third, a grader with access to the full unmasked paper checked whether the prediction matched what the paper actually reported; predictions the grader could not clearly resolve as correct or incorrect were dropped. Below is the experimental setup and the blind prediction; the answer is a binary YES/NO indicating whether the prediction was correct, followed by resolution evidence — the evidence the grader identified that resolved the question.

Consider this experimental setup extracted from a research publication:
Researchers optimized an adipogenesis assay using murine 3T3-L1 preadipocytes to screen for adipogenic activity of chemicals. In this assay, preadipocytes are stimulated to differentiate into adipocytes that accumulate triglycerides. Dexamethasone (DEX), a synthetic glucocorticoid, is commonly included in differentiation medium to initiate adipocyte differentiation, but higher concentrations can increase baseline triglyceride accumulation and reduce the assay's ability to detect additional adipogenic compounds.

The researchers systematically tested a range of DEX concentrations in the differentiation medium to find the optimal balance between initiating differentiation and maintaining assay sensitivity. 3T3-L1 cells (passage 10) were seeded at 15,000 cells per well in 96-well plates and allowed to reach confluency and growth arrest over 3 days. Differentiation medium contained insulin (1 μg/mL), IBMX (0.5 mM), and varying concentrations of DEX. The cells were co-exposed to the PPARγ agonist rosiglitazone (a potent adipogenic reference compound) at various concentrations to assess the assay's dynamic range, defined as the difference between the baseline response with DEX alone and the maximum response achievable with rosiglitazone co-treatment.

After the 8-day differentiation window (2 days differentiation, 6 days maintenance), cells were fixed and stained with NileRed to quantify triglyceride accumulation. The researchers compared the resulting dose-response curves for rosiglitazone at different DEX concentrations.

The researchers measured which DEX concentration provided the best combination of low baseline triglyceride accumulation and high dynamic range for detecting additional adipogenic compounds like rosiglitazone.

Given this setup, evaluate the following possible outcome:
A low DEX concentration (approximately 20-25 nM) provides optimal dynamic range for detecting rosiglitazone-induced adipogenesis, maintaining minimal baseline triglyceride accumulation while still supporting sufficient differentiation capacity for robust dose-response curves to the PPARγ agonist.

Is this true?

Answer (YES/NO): NO